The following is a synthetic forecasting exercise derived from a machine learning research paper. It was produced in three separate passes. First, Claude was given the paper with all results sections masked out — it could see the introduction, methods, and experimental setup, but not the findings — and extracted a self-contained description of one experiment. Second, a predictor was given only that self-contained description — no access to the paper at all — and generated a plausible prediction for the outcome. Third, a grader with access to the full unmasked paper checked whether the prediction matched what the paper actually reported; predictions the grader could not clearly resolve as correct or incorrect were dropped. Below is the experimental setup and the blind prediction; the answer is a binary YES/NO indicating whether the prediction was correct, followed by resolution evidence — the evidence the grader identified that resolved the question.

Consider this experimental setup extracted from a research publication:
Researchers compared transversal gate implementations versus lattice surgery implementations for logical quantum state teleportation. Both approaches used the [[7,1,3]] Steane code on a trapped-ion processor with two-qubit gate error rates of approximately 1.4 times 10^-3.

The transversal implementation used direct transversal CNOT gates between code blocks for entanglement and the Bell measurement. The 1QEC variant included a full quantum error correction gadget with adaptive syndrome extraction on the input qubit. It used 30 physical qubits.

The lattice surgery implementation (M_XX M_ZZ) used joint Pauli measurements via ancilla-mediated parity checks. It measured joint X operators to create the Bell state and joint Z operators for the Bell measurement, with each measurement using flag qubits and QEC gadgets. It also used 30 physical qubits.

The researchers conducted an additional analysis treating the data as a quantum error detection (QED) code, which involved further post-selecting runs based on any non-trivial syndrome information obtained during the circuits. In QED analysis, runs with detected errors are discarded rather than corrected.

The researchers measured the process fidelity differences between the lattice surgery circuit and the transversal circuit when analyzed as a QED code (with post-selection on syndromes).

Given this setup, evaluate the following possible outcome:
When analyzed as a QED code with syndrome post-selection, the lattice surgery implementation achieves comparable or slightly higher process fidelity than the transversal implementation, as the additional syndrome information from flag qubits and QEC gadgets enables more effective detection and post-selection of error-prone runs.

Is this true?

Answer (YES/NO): NO